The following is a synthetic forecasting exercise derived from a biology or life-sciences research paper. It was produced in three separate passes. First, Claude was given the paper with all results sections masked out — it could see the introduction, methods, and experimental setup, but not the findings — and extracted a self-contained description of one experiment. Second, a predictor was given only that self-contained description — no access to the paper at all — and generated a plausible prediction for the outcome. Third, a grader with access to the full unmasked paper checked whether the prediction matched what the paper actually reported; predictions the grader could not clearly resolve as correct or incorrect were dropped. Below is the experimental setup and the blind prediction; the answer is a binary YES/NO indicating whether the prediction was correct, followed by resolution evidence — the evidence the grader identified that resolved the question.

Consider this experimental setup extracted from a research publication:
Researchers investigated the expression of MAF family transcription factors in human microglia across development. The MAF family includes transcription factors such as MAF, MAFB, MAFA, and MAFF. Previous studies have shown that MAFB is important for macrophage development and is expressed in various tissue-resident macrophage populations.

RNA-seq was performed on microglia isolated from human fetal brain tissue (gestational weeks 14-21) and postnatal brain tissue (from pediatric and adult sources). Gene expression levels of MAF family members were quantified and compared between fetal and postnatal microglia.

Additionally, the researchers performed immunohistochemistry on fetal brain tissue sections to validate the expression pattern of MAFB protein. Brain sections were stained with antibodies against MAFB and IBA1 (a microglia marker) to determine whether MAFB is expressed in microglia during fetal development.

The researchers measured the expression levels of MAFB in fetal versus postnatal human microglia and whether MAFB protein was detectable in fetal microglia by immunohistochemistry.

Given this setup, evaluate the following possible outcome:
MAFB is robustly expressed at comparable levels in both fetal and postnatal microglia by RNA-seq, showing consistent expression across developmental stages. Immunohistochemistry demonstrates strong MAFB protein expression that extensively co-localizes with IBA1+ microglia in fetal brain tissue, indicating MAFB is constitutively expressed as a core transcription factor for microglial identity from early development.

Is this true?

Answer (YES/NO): NO